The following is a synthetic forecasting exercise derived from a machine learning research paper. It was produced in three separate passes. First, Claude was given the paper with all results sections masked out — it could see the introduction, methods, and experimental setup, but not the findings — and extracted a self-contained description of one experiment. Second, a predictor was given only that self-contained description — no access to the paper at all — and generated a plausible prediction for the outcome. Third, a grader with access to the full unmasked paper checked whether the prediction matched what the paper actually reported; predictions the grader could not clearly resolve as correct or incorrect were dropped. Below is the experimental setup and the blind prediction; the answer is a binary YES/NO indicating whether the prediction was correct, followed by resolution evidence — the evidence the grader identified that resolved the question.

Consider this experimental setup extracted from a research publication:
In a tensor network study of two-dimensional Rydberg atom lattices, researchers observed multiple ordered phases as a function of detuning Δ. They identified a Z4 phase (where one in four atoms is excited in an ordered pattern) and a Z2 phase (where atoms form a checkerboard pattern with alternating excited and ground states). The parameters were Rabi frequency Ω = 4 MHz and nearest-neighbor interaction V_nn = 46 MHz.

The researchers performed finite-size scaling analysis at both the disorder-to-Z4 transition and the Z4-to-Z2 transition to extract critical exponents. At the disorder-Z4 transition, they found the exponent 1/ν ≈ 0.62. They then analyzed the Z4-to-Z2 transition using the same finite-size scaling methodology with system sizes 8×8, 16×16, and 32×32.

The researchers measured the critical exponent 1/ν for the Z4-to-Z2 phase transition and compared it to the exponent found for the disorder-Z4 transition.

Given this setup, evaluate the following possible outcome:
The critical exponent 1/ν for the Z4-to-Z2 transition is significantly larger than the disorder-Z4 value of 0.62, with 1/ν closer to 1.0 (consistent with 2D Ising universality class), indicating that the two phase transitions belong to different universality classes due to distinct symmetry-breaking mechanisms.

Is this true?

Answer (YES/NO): NO